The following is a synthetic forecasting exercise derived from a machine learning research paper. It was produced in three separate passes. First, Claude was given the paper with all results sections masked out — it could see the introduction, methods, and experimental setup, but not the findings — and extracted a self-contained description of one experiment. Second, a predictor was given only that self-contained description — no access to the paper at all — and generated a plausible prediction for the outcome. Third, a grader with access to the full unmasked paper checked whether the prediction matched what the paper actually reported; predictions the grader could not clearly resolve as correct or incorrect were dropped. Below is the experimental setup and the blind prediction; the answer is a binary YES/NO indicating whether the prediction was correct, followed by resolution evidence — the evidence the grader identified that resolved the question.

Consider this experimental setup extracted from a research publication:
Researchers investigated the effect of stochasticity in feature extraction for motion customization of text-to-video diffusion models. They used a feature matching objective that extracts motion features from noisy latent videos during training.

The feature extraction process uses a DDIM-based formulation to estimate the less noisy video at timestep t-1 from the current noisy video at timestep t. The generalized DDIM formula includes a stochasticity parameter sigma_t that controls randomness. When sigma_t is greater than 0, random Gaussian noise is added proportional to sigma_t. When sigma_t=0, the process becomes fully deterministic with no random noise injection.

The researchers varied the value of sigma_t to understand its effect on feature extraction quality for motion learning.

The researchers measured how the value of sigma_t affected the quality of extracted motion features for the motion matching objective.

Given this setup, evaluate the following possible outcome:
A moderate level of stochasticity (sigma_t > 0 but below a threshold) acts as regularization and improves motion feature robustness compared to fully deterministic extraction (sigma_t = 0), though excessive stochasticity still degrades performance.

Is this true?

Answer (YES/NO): NO